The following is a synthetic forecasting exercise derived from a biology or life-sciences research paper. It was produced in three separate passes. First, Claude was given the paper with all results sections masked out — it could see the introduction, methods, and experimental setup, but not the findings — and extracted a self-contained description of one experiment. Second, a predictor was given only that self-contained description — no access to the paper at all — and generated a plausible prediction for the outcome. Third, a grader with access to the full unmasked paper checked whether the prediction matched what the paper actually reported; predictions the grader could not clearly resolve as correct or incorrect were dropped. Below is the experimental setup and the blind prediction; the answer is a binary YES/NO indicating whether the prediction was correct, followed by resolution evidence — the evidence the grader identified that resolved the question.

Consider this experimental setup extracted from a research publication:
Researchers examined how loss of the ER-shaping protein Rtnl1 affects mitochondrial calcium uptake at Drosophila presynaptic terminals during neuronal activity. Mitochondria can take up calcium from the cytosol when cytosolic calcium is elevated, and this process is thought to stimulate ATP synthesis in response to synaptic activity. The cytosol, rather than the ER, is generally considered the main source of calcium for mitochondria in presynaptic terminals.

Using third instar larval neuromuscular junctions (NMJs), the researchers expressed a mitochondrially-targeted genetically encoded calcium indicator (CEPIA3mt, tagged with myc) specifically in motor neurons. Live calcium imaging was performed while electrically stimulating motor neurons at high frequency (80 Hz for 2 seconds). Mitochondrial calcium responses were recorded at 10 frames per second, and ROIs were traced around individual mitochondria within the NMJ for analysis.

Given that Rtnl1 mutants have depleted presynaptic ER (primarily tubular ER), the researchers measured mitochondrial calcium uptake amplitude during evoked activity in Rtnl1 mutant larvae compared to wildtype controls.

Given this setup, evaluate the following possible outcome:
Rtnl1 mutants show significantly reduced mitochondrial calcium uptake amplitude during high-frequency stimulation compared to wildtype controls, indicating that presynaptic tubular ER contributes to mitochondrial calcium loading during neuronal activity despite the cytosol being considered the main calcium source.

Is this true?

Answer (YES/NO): YES